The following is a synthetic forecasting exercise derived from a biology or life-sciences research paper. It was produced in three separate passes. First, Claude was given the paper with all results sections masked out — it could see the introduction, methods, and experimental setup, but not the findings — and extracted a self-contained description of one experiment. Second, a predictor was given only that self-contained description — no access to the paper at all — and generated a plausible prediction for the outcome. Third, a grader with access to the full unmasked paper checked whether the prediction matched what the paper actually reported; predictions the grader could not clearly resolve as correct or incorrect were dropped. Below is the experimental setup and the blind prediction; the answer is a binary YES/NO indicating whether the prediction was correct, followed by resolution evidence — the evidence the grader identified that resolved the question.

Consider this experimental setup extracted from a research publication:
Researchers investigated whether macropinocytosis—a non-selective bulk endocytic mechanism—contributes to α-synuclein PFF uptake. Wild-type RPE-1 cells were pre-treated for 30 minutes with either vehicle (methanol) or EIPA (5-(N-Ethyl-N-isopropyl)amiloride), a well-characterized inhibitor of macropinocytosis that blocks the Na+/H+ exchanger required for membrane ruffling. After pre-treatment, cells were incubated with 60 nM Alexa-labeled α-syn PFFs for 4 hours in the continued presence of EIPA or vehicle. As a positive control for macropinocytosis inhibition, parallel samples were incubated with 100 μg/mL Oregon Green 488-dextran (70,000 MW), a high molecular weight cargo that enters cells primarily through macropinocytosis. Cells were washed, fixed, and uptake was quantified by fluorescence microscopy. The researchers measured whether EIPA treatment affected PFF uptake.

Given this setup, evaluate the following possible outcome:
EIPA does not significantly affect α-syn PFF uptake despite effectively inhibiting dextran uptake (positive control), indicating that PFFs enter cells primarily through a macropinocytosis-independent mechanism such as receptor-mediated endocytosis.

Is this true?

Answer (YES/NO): NO